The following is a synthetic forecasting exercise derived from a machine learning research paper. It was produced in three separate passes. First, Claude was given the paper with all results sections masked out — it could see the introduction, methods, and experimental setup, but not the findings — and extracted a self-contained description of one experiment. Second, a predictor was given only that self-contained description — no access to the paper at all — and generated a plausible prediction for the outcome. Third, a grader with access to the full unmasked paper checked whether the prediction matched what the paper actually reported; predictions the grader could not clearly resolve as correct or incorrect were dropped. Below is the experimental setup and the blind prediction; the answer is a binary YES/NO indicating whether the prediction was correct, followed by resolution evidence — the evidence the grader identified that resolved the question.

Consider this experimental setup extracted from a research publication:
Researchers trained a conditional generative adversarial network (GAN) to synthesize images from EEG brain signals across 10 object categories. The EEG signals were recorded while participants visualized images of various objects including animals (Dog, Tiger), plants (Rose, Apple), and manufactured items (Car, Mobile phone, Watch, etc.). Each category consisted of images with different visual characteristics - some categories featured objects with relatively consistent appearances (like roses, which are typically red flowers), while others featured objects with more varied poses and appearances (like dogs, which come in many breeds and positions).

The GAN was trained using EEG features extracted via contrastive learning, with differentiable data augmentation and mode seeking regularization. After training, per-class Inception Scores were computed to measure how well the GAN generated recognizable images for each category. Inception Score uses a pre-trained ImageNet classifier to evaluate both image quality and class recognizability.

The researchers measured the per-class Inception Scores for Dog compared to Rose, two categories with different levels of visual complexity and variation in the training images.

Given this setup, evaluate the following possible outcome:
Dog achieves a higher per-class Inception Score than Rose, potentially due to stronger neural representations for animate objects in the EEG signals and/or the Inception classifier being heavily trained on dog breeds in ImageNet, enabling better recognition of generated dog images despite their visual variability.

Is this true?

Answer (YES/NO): YES